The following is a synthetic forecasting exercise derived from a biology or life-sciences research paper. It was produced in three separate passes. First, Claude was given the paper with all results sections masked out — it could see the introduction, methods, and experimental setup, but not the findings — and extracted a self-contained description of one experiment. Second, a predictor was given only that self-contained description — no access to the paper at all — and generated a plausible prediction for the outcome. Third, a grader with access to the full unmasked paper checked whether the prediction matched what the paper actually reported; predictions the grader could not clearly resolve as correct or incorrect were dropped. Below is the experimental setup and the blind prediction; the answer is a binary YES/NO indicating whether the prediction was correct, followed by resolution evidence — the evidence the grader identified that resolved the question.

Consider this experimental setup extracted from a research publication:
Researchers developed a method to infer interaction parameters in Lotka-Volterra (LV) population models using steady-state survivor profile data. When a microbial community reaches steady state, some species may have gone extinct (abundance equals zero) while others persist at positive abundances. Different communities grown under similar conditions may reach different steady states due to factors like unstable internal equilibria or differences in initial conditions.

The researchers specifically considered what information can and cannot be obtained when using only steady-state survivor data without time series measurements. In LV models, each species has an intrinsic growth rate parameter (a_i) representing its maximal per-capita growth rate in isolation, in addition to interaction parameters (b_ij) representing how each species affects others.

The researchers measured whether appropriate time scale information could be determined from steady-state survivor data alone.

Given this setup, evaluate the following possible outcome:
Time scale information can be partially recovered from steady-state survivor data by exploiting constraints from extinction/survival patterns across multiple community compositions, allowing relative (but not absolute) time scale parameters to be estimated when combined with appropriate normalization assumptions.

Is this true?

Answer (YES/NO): NO